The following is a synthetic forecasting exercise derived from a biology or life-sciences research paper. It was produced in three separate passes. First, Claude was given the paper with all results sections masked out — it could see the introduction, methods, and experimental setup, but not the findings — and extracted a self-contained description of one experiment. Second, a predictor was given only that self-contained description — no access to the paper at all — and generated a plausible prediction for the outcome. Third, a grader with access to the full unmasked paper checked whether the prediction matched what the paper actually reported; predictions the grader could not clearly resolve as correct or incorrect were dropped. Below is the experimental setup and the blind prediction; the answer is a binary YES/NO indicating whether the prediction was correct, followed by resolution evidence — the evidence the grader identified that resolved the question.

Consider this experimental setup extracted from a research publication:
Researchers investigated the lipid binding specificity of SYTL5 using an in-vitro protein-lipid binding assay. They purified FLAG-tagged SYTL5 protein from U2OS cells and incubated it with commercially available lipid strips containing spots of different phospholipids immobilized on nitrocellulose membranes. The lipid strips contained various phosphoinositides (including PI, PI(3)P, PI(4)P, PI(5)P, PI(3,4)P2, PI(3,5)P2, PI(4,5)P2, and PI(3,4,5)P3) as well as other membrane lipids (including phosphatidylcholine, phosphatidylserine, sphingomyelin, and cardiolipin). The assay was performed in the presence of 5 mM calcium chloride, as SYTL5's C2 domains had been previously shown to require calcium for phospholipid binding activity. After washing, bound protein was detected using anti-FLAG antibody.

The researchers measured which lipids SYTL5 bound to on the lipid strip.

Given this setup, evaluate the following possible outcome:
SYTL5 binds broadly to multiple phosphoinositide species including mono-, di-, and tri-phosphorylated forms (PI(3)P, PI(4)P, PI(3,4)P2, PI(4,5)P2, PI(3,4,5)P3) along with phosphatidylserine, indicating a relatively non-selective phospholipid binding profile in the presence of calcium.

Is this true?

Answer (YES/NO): NO